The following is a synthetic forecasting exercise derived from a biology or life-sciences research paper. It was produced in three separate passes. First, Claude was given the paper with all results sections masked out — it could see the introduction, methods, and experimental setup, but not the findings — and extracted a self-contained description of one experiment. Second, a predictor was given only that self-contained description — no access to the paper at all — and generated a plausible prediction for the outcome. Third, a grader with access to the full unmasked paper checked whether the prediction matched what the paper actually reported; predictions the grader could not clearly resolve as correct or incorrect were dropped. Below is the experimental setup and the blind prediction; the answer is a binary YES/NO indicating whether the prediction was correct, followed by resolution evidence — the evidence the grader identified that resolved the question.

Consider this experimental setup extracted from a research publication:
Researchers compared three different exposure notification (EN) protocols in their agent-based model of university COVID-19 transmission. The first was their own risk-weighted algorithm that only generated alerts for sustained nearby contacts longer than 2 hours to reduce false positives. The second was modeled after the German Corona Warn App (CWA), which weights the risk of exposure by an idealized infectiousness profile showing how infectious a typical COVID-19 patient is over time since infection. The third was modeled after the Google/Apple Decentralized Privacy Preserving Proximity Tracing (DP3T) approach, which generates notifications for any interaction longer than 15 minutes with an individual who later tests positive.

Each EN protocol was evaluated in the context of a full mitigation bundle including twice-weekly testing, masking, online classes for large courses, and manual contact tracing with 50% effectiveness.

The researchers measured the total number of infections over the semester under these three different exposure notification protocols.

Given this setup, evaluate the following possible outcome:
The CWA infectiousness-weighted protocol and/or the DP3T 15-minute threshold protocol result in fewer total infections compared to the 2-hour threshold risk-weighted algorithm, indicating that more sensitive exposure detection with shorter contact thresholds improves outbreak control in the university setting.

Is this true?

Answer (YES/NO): NO